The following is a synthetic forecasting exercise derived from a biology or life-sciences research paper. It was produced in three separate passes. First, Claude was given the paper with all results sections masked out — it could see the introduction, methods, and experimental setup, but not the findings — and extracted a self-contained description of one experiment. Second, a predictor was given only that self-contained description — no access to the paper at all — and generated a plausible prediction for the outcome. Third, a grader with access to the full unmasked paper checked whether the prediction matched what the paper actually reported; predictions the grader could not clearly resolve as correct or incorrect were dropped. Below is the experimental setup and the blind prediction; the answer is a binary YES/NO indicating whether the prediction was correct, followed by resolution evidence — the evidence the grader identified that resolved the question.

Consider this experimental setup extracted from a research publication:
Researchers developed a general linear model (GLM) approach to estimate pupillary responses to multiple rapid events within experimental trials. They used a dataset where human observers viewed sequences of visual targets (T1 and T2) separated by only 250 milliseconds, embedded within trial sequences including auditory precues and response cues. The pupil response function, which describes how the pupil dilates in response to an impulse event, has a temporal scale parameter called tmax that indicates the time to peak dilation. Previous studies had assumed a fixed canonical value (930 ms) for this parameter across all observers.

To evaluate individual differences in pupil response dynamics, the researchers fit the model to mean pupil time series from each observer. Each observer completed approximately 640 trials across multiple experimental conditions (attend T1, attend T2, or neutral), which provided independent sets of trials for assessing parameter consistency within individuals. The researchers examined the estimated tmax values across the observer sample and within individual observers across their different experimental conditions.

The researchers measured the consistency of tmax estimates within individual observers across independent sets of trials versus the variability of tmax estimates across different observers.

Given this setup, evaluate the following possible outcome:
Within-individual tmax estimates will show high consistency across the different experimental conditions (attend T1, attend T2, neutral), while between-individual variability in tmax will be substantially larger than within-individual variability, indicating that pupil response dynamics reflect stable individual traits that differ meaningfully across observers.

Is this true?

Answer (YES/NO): YES